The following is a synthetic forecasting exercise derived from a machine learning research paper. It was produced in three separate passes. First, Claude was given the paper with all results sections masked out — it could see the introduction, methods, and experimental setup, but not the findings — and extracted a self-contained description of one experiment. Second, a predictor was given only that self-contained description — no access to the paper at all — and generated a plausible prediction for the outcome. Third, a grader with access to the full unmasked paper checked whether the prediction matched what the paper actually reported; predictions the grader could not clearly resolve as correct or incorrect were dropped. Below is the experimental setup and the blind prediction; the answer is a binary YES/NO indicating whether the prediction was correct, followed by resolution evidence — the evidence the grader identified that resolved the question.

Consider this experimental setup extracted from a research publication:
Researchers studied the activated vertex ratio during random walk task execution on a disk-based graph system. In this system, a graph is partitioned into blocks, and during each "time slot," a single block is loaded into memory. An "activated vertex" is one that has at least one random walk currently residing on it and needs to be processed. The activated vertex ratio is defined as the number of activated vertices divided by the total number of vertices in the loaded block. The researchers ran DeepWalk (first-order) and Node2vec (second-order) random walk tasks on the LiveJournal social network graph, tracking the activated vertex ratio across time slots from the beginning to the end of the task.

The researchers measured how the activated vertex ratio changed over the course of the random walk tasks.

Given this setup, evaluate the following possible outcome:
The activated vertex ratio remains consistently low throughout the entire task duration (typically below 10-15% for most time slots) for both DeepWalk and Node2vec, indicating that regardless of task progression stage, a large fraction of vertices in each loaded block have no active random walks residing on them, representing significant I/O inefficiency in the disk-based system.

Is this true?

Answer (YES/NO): NO